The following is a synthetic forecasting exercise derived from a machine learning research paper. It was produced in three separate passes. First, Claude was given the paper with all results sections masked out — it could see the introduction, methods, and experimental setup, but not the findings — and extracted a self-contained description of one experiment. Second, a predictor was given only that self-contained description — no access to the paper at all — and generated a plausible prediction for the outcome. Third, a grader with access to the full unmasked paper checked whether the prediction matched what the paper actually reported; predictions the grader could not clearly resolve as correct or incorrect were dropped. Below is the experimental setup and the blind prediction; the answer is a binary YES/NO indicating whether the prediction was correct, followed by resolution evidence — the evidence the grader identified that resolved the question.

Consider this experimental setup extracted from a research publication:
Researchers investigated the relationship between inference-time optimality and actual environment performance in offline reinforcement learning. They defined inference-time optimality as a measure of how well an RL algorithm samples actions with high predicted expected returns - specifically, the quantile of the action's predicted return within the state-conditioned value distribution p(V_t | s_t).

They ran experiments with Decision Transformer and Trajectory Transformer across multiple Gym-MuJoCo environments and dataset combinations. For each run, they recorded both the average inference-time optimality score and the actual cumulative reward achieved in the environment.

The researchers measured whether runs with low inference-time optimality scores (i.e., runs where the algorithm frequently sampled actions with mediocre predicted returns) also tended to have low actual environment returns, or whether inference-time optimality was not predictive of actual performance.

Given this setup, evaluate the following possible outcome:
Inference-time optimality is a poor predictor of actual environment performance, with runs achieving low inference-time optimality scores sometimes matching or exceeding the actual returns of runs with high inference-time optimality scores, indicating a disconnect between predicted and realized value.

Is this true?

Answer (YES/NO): NO